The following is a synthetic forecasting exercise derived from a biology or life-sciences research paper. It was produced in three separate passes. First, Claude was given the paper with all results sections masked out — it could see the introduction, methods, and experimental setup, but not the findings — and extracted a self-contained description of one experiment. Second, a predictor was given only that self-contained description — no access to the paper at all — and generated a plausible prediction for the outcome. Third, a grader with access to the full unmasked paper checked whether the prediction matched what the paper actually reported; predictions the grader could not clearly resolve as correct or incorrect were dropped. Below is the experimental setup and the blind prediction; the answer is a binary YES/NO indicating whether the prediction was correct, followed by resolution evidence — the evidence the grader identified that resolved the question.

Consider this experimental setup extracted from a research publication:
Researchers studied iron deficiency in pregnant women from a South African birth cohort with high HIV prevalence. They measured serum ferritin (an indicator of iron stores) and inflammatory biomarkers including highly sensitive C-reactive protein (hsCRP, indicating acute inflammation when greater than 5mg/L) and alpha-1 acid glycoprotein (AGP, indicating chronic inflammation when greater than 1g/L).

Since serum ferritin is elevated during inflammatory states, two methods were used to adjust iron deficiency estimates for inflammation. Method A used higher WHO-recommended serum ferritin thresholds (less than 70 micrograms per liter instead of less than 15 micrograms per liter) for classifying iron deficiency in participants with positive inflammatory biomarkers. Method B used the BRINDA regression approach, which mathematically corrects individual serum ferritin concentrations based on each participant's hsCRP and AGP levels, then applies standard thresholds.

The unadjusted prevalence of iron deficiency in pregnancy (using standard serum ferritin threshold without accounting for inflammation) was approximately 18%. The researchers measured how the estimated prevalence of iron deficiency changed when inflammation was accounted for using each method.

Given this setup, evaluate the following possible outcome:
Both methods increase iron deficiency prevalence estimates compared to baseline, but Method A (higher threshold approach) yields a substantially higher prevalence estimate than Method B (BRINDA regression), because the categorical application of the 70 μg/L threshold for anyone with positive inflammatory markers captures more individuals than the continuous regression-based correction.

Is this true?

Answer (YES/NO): YES